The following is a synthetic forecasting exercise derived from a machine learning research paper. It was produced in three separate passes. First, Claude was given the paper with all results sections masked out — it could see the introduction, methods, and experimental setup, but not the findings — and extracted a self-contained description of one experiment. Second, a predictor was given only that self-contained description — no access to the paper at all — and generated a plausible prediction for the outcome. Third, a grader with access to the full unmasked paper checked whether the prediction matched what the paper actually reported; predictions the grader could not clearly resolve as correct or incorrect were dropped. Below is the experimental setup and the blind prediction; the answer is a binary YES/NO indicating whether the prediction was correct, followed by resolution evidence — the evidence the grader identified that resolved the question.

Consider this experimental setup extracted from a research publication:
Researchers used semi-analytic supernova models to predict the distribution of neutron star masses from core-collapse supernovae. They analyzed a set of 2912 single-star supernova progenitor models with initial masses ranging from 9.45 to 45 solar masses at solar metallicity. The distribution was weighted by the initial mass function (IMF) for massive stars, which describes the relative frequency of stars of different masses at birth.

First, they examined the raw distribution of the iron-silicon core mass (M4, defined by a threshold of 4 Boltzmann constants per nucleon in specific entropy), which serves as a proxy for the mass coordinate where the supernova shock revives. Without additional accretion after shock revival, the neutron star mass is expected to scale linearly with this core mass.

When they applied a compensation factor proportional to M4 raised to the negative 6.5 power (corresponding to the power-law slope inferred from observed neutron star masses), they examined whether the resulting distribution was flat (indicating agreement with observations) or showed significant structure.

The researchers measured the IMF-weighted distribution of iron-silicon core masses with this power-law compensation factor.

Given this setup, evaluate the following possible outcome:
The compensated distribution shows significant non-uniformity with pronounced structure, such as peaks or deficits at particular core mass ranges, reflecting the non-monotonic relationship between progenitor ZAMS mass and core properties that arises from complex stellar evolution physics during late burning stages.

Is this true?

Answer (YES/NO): YES